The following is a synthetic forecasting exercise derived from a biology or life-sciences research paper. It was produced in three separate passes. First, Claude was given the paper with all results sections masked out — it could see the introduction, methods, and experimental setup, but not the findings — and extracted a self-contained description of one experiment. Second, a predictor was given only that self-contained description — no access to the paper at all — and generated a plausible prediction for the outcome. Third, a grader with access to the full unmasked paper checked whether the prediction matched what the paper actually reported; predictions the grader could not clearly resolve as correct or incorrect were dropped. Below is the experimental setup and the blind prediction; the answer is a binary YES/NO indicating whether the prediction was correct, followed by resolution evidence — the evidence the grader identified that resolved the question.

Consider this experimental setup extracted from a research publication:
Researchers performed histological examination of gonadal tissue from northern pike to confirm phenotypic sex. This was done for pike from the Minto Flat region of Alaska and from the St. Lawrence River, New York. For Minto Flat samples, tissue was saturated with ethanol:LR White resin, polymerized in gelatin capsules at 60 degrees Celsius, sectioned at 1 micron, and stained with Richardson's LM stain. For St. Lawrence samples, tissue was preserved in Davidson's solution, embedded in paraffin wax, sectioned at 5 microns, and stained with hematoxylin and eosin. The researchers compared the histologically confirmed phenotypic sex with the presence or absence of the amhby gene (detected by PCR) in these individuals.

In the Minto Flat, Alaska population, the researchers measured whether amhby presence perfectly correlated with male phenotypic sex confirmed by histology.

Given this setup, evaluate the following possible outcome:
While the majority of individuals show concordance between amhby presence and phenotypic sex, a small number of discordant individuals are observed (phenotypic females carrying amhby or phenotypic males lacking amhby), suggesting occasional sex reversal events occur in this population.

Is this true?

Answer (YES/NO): NO